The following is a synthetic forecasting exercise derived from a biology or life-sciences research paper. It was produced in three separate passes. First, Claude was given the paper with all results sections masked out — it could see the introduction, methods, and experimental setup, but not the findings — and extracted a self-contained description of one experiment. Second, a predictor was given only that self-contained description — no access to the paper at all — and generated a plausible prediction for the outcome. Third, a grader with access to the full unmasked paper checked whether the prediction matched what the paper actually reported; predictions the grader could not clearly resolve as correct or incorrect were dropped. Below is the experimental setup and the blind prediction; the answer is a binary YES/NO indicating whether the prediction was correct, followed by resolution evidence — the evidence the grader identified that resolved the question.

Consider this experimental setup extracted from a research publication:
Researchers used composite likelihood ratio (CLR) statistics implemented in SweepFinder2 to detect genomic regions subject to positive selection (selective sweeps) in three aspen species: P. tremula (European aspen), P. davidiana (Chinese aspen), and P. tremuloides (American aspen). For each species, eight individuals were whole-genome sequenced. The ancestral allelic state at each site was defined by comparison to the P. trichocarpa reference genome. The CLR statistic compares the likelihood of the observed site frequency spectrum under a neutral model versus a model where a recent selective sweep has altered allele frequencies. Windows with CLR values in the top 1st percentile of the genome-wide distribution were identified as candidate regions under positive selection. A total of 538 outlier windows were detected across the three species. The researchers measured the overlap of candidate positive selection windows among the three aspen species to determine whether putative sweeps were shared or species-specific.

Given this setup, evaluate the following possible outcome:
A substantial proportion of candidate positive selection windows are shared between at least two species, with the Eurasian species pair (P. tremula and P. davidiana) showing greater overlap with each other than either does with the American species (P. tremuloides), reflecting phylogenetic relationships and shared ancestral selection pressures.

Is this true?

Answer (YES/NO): NO